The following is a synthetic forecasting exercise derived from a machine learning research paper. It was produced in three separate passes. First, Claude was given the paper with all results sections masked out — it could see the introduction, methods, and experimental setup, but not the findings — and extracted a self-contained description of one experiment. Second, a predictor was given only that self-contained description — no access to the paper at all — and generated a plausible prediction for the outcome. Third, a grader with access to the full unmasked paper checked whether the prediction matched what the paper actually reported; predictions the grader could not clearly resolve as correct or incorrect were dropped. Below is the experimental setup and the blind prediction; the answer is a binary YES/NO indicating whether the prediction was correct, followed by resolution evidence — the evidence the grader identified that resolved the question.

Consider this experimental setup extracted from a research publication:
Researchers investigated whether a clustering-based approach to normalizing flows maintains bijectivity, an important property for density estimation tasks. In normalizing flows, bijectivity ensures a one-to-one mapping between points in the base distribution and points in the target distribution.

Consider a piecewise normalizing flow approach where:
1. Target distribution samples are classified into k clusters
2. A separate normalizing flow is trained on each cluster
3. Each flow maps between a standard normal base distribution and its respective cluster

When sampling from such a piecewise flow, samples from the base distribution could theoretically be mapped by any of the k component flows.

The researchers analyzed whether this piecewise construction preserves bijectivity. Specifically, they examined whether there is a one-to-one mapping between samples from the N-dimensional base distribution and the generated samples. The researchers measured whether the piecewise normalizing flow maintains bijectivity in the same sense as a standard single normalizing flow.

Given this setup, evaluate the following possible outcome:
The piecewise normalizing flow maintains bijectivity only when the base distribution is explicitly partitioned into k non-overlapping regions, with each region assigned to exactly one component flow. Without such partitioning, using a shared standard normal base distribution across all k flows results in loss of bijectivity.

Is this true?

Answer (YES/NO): NO